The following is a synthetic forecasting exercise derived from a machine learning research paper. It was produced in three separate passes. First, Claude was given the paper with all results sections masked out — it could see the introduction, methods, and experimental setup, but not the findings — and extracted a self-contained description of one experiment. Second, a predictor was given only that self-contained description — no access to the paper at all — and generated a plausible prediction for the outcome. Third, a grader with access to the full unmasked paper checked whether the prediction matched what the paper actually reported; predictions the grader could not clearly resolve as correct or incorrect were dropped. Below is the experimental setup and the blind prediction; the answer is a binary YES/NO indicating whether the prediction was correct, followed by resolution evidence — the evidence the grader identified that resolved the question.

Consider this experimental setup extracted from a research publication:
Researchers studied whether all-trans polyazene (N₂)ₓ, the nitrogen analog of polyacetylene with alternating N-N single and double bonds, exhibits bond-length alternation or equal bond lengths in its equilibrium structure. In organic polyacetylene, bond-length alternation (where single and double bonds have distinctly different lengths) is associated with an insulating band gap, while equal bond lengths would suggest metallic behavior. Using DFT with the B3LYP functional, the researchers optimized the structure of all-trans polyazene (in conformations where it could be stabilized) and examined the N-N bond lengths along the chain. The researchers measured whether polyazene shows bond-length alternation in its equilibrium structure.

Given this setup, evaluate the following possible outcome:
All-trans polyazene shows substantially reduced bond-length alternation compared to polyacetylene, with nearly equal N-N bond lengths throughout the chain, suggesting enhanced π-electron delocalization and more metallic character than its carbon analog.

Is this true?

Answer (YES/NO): NO